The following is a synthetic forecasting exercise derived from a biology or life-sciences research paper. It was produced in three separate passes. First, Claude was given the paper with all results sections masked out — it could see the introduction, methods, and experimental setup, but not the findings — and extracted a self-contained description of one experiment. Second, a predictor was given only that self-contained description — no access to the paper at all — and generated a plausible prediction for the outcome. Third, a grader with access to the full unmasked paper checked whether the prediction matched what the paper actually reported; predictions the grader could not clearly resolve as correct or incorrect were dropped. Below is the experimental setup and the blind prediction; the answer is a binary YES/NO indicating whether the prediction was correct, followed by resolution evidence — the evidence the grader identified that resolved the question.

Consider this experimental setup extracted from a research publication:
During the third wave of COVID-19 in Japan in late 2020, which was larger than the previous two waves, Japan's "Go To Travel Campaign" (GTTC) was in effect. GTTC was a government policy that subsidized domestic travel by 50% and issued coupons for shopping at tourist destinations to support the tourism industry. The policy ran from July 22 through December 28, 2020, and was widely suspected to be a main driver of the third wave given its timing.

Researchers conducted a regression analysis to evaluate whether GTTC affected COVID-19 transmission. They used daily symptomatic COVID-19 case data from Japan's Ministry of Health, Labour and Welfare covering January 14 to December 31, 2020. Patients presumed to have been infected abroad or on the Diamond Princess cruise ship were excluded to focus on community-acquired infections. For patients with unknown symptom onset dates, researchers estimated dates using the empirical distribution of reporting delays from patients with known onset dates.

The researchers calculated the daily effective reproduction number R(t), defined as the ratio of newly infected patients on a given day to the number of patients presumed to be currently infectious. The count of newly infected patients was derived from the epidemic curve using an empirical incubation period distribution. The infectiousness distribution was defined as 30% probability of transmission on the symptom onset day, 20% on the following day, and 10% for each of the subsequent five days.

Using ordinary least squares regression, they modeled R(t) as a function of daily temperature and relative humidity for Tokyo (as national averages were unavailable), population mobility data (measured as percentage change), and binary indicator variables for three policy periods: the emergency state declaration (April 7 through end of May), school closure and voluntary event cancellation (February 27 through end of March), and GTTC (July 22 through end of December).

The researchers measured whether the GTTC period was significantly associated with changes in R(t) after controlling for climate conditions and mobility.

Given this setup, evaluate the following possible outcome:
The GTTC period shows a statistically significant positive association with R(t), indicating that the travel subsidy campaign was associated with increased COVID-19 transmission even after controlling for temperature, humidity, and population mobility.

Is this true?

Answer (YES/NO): NO